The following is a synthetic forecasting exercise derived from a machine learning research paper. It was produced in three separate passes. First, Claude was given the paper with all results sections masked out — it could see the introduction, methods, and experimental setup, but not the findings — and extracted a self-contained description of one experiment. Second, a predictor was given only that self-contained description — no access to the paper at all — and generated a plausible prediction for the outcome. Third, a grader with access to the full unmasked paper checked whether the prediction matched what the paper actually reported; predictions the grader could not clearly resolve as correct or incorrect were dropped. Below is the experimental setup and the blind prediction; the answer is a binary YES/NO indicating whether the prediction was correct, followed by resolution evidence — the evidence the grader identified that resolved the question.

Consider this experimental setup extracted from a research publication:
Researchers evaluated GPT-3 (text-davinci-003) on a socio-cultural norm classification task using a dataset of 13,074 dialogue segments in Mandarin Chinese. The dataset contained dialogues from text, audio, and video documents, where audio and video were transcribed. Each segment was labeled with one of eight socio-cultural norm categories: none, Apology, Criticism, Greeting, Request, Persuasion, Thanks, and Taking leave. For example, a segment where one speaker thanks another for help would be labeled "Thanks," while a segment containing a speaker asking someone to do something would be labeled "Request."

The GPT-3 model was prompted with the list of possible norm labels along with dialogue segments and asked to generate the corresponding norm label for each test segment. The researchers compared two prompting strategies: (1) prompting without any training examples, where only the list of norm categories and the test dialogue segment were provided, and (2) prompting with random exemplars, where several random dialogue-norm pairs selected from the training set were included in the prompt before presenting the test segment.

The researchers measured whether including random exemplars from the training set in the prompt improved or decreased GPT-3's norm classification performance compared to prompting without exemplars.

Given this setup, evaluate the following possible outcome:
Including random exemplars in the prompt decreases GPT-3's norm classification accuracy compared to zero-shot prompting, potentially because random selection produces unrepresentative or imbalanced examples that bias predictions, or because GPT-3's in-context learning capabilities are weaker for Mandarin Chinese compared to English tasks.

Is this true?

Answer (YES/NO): YES